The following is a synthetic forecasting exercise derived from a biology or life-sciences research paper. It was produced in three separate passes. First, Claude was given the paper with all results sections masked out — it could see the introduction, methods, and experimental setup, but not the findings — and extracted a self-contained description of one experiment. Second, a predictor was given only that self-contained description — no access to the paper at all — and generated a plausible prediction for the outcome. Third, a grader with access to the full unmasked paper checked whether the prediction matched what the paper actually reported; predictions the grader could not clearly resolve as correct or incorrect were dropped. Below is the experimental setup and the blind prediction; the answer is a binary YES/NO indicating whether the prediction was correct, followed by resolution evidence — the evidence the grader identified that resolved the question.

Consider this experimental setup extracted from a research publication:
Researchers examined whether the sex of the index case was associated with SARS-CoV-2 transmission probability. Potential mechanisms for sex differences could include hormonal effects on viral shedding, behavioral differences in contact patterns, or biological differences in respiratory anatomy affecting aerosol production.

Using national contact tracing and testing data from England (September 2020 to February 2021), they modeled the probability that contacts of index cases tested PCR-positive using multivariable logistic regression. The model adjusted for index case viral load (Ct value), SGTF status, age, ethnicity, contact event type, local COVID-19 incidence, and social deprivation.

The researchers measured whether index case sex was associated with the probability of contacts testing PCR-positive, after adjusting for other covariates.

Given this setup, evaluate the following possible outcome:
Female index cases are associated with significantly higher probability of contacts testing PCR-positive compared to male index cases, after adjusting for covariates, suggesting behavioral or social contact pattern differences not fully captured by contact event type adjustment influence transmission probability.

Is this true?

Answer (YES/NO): NO